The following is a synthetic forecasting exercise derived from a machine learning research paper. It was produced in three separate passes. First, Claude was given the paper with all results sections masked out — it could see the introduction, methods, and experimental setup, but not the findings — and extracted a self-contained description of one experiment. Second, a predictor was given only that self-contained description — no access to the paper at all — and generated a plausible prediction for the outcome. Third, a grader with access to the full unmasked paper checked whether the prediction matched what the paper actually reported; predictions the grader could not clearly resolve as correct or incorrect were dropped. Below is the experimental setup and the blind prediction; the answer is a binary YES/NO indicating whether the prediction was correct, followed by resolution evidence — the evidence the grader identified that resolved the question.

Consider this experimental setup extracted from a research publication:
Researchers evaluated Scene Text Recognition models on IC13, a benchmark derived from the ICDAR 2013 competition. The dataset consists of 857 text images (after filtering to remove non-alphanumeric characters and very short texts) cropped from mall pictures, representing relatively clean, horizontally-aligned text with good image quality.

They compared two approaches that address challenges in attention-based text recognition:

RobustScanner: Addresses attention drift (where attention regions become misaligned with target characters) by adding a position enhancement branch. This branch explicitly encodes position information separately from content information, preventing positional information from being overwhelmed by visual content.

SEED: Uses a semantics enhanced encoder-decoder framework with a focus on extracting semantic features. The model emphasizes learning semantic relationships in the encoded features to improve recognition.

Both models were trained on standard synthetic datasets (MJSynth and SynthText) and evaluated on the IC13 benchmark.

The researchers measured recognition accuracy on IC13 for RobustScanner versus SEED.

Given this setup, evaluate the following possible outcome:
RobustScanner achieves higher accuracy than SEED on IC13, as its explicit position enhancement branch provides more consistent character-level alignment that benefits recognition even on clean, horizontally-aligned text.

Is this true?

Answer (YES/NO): YES